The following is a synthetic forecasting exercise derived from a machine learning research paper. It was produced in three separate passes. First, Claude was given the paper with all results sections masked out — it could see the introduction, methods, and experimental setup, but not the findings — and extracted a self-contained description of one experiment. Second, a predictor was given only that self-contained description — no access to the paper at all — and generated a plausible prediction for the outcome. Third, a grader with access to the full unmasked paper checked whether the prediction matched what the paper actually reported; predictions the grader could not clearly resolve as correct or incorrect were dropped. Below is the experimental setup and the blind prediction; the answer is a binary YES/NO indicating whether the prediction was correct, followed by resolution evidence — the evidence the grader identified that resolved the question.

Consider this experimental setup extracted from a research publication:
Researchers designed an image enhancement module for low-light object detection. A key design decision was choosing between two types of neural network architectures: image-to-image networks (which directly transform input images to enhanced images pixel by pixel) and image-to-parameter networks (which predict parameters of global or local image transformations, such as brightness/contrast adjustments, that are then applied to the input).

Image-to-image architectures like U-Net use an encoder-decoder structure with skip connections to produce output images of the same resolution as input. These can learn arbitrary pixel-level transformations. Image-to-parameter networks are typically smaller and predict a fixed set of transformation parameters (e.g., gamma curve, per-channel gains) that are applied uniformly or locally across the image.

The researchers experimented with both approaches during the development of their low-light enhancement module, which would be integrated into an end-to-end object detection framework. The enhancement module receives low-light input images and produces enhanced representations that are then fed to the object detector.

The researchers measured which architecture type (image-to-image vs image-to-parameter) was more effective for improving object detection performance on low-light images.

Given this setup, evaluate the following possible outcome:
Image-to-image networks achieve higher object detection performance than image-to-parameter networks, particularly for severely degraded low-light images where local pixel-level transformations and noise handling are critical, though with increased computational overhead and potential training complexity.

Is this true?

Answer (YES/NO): YES